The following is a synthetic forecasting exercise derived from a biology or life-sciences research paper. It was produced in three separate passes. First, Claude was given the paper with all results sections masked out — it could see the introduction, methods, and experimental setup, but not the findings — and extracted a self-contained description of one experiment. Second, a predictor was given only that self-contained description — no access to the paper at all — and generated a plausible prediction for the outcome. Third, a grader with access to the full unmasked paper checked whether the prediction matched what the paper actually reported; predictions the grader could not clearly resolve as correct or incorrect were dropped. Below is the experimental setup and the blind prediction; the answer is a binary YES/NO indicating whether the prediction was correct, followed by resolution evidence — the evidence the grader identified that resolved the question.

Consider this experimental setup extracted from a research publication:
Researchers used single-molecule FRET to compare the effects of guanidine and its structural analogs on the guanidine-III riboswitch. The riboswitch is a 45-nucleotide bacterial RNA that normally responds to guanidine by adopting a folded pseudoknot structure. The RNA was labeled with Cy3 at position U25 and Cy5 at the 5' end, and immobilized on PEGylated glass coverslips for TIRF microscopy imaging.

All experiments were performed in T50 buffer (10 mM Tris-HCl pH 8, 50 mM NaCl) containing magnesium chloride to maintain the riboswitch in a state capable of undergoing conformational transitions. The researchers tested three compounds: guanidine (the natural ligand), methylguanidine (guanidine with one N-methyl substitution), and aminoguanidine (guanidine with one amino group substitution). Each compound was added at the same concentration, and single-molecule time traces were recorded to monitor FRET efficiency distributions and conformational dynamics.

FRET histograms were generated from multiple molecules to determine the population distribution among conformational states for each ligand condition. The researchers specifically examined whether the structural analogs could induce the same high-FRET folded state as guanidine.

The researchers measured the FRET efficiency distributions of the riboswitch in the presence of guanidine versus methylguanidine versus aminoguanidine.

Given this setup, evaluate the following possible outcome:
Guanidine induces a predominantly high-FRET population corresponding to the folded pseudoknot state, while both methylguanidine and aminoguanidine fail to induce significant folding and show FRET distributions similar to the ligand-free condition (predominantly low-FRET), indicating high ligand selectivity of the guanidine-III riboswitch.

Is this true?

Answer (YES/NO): NO